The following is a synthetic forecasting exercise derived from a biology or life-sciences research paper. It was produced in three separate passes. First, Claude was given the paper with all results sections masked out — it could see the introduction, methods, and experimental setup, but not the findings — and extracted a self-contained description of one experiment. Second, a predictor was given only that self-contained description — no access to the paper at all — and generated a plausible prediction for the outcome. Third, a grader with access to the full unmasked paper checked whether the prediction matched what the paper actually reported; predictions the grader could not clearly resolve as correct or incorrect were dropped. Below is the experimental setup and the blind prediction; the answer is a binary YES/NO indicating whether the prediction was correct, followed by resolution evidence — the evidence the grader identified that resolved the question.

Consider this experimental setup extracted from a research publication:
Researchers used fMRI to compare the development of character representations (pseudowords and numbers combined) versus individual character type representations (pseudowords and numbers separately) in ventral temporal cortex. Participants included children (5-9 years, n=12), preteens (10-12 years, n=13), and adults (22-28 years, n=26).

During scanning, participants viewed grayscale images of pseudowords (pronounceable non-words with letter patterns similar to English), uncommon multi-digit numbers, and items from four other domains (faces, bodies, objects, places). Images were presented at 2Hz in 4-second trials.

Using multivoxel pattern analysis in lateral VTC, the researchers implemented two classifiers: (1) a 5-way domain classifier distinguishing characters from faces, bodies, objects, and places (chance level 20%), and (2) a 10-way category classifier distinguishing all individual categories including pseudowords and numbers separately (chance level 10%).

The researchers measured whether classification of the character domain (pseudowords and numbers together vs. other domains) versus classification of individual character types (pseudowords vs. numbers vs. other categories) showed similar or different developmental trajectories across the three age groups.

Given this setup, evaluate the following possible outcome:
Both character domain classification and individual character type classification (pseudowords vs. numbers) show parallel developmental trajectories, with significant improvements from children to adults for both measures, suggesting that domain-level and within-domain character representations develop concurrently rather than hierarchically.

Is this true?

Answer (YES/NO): NO